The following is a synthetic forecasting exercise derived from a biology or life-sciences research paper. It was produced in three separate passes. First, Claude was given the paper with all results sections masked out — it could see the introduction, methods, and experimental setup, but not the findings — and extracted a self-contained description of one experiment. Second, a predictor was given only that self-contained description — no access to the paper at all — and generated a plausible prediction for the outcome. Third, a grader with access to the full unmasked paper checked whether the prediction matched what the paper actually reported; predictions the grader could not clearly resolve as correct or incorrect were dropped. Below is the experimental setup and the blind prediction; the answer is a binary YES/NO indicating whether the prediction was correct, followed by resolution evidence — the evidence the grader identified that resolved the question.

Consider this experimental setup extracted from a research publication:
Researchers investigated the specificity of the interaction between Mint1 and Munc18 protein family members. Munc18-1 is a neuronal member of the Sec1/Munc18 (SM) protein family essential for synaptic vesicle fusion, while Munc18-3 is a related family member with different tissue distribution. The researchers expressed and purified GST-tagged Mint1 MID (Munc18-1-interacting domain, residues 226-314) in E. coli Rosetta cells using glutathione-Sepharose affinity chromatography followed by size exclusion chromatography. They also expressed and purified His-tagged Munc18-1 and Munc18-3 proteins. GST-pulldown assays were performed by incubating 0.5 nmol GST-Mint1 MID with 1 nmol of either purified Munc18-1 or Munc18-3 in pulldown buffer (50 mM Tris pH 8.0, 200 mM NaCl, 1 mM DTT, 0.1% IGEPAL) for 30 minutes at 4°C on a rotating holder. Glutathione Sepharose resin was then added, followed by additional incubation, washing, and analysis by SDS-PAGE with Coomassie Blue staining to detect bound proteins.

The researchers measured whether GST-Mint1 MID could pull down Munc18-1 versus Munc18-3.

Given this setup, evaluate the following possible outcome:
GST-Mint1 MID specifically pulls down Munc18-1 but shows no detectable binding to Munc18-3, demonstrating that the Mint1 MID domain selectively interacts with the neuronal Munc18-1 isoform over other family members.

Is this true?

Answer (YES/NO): YES